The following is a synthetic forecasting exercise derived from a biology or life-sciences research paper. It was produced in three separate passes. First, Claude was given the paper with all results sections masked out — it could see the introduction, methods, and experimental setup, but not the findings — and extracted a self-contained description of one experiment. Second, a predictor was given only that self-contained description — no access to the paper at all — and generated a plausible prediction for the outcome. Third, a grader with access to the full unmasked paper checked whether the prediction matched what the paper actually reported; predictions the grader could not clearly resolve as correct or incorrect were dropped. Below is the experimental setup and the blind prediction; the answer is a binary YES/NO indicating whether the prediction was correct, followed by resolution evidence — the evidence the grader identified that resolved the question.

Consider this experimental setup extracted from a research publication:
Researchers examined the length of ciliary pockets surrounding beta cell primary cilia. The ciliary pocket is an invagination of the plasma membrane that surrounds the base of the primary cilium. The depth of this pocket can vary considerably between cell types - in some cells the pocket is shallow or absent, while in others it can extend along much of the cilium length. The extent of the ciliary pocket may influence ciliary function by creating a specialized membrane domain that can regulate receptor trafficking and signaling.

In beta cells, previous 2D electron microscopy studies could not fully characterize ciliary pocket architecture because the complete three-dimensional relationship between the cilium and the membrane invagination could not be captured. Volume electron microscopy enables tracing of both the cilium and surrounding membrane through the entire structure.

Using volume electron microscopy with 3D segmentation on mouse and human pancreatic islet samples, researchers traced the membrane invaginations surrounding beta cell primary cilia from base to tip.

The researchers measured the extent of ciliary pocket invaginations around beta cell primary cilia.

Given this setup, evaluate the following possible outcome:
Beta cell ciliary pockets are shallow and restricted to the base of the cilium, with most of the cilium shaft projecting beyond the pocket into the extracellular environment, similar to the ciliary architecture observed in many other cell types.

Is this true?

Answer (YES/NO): NO